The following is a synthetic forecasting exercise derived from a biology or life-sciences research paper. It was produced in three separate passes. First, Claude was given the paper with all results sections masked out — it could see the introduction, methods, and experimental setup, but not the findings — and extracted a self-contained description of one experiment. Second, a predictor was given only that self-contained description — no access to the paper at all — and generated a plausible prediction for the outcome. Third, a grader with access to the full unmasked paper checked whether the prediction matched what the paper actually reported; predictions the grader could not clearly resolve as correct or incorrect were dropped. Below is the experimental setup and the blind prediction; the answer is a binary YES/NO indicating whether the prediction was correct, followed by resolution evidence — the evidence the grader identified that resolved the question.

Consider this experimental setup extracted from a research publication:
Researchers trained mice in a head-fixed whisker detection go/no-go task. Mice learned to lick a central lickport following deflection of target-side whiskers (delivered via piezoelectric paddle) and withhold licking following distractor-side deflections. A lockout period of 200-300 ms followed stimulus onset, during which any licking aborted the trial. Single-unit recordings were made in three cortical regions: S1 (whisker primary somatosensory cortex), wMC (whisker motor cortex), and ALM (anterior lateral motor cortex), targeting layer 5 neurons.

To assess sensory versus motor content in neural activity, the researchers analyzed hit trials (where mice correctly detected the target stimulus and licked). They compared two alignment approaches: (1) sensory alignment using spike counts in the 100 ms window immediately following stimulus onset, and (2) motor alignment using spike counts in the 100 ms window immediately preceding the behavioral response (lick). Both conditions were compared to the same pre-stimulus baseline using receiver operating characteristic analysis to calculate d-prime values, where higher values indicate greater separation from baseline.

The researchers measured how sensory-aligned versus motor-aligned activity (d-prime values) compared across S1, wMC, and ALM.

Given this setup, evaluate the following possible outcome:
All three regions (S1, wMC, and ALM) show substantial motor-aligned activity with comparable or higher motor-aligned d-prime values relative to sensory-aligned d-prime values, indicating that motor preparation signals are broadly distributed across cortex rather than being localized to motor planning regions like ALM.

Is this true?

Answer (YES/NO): NO